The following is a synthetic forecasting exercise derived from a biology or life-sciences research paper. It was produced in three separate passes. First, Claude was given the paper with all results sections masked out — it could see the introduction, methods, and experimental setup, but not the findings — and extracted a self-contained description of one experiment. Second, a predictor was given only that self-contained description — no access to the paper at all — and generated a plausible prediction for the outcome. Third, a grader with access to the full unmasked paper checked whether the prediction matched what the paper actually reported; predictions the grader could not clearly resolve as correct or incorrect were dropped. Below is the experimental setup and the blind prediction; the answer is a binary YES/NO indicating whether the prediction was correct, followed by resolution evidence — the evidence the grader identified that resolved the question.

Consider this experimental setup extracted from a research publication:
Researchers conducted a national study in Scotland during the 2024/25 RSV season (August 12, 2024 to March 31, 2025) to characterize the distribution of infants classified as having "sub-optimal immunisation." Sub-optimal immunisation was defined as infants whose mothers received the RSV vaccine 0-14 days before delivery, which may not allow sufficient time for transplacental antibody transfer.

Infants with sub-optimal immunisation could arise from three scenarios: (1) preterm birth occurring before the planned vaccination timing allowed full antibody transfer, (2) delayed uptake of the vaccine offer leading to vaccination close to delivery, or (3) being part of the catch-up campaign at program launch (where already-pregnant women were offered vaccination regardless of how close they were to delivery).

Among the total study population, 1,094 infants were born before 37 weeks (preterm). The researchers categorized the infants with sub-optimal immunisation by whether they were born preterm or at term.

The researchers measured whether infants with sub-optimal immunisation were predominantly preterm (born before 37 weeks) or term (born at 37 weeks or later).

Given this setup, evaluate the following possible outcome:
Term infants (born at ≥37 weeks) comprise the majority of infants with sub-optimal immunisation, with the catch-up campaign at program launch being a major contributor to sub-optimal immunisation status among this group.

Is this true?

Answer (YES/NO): YES